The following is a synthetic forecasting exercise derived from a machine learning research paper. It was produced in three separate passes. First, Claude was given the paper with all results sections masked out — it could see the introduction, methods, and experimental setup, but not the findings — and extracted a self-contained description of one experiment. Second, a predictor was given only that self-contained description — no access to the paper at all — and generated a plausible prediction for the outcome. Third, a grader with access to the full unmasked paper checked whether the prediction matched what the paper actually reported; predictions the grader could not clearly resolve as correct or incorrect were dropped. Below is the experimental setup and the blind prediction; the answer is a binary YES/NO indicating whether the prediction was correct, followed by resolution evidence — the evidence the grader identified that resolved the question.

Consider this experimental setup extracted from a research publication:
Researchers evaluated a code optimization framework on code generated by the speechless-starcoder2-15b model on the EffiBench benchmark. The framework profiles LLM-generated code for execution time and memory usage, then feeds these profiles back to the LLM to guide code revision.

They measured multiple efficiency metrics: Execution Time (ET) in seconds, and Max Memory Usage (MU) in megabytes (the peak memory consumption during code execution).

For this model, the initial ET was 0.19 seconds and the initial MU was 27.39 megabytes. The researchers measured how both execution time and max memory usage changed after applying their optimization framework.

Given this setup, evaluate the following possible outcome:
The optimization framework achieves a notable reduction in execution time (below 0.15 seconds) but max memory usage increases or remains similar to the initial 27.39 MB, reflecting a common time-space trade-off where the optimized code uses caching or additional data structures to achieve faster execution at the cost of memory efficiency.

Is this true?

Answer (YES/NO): YES